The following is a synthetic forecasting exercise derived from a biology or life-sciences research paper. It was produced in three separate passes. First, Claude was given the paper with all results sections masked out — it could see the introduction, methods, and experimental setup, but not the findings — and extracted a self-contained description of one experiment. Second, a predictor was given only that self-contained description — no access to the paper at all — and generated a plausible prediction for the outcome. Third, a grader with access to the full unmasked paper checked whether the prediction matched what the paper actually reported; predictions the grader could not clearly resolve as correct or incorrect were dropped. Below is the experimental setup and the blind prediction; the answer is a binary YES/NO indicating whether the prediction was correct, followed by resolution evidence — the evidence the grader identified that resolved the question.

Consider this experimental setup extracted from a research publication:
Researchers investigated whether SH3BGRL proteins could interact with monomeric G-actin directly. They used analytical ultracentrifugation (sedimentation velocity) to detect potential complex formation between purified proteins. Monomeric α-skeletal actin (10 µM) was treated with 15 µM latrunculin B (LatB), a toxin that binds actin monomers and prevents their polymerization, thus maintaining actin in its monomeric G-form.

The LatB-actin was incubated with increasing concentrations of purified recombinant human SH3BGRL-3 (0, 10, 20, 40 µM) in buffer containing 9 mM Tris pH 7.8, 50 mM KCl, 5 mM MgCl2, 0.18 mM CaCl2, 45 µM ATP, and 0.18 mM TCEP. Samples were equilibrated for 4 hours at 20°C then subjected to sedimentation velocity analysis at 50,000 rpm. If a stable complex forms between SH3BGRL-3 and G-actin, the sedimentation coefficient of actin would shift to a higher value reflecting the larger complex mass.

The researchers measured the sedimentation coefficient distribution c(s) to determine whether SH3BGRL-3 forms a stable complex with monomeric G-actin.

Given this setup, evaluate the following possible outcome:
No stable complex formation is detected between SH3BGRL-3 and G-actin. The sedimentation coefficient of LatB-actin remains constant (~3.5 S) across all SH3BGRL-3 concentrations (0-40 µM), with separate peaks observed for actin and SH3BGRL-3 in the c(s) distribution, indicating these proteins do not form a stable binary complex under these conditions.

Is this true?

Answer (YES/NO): YES